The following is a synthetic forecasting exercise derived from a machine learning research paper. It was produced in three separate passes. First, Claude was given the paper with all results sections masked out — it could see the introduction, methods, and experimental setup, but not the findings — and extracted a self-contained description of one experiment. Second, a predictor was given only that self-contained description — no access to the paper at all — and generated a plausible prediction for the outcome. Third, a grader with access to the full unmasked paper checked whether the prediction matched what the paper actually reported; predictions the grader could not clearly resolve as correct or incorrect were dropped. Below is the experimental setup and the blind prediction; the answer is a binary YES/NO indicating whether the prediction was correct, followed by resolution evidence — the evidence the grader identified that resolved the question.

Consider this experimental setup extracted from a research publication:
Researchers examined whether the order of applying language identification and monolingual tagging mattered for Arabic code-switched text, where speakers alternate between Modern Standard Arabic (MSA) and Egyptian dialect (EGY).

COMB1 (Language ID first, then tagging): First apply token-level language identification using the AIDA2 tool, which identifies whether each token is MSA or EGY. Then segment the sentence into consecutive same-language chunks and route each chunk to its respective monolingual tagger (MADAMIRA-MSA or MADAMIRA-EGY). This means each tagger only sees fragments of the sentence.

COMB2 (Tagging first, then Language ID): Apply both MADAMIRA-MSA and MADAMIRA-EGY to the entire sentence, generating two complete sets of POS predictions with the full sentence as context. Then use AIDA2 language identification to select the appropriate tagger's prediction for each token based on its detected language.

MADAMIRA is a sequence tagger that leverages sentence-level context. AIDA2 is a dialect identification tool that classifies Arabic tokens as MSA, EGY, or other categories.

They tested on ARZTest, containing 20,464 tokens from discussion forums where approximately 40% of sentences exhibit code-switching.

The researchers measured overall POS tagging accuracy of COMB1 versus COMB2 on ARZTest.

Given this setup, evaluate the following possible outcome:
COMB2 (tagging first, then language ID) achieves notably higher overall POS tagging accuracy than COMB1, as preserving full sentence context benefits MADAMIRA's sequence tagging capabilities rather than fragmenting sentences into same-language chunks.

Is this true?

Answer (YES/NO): NO